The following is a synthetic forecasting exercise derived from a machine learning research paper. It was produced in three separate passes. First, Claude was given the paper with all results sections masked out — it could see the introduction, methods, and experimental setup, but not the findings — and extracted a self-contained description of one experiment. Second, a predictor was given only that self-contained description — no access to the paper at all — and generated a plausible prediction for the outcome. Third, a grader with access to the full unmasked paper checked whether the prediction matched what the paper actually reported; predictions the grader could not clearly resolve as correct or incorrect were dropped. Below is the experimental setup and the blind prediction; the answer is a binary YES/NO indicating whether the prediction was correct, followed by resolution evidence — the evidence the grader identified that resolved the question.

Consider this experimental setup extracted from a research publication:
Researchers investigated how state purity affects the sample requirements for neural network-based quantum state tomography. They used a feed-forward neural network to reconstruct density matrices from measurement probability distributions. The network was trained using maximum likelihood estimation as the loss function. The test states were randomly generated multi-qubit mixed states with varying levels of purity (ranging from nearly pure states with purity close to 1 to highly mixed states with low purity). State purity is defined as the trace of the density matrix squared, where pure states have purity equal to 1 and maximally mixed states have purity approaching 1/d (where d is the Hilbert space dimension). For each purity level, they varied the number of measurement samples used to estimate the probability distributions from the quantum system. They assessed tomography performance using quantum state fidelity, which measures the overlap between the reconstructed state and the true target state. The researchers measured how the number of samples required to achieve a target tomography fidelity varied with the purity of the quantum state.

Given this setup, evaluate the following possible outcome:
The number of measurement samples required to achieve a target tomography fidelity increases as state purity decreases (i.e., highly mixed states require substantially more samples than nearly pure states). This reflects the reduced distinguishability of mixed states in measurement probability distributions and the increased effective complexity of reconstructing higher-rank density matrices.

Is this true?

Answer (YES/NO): YES